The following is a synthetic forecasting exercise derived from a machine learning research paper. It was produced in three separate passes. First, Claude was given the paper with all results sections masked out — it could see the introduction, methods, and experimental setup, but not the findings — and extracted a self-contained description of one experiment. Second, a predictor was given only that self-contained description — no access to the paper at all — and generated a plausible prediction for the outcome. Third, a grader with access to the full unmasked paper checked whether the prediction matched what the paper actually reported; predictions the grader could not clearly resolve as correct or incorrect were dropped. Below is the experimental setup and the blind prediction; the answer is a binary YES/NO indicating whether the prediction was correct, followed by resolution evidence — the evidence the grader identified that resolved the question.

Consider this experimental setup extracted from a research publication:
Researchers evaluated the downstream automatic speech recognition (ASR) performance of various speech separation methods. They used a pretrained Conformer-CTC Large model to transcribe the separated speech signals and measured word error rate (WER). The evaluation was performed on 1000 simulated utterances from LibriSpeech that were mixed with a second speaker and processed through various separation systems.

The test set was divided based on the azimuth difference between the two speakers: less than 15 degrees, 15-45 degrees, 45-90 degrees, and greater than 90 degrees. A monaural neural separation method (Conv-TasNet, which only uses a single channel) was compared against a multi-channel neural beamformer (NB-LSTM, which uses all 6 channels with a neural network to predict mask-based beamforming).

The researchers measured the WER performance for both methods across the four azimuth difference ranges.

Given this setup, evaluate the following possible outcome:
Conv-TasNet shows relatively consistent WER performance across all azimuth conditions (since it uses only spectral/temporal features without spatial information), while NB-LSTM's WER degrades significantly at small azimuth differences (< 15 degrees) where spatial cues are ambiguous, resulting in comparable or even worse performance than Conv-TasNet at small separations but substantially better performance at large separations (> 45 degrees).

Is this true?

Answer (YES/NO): YES